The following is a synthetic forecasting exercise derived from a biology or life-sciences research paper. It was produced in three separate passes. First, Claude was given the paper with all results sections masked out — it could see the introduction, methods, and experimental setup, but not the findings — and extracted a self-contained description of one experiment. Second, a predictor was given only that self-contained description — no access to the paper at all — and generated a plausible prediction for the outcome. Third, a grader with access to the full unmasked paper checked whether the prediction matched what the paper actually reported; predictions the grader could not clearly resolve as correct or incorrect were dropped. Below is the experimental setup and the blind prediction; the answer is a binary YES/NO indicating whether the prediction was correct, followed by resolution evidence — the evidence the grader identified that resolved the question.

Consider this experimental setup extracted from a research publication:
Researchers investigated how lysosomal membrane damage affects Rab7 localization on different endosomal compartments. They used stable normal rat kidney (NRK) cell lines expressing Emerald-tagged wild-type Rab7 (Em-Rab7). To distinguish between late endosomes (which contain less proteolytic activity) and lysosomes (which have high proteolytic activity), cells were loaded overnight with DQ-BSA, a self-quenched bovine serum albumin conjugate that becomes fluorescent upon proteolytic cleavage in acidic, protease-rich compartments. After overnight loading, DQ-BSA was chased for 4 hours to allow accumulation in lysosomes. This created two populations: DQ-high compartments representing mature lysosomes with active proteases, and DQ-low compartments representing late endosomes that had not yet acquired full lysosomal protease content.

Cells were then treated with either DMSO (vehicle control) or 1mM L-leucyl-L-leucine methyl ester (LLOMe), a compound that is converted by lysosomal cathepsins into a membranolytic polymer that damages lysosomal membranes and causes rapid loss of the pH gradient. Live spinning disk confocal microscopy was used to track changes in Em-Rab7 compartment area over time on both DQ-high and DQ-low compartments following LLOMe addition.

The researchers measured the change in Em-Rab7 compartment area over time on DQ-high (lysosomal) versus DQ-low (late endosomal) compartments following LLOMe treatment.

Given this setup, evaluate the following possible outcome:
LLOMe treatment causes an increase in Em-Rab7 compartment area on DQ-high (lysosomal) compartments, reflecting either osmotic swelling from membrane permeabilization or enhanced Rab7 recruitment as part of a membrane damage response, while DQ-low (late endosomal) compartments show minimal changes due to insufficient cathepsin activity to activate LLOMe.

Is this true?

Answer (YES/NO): NO